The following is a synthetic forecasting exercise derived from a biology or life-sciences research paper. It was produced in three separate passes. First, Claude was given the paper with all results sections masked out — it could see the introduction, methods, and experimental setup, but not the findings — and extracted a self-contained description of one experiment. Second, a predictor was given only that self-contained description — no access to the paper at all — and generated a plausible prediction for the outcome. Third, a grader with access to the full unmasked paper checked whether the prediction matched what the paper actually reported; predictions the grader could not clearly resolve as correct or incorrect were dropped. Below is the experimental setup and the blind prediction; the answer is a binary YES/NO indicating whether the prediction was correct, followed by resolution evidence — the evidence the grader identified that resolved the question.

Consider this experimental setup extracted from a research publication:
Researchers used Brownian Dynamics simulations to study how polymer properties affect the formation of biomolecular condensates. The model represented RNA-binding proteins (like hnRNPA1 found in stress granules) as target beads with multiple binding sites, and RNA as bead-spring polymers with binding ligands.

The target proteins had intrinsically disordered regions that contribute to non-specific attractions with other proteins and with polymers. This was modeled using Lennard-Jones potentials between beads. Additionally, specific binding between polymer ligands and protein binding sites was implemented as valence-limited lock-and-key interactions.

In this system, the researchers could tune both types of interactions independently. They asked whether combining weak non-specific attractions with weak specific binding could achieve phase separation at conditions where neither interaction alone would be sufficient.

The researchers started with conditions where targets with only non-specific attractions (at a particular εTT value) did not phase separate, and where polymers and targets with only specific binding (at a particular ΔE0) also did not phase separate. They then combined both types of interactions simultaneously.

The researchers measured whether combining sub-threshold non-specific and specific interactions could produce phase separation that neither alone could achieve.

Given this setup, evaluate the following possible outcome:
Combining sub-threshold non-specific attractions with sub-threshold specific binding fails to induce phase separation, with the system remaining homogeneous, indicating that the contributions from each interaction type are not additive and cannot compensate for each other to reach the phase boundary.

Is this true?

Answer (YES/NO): NO